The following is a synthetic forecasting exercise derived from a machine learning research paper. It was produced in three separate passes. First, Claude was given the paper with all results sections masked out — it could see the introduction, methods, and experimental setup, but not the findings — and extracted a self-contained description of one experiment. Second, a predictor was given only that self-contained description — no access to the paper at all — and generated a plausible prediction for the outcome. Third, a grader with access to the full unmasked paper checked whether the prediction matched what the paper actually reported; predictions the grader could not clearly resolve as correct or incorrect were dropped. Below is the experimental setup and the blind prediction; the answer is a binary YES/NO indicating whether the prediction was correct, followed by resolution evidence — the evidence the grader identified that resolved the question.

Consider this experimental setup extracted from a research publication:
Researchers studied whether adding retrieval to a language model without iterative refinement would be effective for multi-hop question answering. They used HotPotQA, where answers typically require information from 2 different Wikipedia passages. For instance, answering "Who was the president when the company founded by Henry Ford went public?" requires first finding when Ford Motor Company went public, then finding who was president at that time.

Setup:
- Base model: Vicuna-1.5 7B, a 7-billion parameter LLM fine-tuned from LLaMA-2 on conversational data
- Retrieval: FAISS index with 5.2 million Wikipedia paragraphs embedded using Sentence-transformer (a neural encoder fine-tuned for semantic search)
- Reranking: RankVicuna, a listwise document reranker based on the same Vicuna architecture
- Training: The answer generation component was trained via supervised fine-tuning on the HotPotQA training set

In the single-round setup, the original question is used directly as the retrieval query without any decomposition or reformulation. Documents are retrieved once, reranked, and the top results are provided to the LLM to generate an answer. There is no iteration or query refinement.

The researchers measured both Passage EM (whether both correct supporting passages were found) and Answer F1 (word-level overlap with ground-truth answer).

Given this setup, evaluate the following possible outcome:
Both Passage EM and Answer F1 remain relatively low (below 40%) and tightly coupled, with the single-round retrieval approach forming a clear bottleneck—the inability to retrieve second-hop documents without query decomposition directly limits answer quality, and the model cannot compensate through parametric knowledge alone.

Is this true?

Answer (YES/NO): NO